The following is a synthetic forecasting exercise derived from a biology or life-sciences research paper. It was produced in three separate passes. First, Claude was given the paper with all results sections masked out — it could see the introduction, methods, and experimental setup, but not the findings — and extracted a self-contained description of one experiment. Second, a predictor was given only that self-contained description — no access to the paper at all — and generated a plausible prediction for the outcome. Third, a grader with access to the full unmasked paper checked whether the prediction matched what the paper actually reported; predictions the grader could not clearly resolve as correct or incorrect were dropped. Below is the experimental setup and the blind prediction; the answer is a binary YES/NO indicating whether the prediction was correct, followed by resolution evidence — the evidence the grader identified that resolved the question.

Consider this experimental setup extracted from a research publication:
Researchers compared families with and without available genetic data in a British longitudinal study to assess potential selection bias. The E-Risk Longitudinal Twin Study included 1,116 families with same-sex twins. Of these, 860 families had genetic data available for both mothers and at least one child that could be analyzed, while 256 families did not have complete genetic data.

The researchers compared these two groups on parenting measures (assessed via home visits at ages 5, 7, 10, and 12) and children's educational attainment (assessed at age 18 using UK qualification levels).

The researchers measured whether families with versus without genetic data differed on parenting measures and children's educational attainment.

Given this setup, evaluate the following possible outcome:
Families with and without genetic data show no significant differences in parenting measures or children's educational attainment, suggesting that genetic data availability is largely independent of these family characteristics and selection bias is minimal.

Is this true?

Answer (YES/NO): NO